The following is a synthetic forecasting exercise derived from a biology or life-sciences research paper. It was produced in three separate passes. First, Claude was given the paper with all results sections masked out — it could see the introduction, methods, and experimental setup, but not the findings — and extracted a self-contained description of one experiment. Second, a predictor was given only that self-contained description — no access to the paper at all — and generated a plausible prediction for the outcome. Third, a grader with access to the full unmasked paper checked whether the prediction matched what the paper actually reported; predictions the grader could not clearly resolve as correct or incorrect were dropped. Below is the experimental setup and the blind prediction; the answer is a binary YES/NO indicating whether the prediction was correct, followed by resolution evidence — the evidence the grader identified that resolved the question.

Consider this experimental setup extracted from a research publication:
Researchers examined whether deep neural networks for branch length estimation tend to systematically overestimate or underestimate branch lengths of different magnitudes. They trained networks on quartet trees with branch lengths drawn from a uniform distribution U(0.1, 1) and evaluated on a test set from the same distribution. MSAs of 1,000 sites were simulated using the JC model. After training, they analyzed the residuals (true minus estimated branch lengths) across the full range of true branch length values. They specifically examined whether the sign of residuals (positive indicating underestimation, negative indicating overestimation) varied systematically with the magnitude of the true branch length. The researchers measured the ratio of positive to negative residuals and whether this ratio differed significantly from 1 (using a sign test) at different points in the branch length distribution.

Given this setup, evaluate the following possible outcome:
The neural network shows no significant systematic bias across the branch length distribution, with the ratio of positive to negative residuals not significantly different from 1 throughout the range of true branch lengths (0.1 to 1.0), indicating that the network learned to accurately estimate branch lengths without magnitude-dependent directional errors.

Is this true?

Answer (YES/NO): NO